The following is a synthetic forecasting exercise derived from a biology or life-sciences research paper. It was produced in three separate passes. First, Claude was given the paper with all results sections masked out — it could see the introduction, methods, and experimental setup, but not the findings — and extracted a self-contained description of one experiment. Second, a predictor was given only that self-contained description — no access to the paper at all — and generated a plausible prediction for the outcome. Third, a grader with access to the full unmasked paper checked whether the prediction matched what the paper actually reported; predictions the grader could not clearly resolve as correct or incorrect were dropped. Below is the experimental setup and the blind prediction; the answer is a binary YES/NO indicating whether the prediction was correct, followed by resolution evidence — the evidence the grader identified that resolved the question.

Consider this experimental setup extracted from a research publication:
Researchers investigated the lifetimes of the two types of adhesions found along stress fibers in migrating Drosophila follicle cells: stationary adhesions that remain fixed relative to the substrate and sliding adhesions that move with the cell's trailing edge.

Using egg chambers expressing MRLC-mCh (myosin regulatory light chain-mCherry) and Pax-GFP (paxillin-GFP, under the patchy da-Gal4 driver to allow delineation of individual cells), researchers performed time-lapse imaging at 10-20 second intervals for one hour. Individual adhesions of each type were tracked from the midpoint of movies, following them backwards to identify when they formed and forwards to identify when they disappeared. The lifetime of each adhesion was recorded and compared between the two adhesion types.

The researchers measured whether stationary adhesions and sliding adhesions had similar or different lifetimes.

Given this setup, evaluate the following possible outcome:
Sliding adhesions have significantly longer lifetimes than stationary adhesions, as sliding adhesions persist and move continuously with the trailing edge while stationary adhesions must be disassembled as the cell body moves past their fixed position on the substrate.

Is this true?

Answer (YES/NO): YES